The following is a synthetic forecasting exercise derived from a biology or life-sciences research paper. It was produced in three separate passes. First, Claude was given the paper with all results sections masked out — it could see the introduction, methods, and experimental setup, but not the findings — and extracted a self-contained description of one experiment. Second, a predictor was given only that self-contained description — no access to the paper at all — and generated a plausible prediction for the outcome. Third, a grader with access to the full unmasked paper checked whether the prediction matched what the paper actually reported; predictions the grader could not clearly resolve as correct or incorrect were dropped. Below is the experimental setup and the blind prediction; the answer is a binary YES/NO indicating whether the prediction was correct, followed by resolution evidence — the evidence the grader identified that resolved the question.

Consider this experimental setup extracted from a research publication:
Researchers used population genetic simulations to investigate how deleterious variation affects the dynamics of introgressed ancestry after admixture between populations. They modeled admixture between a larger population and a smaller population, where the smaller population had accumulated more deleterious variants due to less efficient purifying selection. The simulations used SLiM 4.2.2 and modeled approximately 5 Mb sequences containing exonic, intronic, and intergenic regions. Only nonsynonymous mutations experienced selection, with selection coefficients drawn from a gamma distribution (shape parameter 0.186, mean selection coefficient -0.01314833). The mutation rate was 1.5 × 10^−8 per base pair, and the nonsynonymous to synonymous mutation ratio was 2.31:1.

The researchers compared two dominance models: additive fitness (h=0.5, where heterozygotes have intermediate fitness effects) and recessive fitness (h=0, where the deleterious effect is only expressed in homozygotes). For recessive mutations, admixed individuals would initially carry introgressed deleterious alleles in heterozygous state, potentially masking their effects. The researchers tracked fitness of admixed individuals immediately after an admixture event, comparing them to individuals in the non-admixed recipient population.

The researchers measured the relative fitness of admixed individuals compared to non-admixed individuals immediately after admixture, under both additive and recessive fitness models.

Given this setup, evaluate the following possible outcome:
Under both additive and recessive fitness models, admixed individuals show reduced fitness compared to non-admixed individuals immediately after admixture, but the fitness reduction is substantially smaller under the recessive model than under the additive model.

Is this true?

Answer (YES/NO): NO